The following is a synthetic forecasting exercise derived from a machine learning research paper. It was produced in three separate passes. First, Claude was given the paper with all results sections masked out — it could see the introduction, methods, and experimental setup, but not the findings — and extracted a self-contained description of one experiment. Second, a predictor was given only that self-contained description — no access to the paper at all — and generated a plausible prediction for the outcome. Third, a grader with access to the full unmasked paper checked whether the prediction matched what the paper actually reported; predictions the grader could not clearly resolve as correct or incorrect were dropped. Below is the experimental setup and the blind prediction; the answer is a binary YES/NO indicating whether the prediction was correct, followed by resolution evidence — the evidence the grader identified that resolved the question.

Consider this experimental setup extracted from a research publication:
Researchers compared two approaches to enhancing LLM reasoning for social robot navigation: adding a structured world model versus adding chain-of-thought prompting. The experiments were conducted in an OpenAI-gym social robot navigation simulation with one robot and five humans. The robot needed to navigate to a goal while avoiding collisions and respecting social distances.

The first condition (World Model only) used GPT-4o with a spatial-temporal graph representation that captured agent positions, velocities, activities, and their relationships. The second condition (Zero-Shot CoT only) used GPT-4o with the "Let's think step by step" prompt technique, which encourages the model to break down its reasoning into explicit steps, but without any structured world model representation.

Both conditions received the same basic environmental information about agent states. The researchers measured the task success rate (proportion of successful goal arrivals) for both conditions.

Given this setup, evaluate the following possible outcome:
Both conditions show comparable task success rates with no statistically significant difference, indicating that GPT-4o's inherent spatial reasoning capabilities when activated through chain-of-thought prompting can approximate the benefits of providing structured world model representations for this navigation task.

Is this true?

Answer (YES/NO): NO